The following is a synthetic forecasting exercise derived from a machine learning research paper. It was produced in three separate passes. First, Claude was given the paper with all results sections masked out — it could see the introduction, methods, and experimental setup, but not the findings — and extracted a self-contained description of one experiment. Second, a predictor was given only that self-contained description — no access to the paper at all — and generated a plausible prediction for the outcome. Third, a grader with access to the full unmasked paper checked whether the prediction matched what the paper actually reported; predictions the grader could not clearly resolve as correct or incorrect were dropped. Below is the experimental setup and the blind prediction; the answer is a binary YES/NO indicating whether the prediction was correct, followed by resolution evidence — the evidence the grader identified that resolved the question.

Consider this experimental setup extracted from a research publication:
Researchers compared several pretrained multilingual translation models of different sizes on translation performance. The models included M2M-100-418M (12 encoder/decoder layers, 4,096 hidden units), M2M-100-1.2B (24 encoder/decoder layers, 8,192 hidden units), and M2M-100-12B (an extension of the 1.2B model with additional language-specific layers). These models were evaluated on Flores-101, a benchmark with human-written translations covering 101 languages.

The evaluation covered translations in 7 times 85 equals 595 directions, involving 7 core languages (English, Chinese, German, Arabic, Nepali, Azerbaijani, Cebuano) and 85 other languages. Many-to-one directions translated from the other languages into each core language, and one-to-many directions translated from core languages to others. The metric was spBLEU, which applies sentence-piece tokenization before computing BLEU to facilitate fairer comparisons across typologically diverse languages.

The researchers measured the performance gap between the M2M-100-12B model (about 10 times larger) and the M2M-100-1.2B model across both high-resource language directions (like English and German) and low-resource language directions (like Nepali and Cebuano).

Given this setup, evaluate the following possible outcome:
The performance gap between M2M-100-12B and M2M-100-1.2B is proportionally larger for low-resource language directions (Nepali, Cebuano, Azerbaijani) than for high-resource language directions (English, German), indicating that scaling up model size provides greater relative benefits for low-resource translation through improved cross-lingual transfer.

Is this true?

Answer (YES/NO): YES